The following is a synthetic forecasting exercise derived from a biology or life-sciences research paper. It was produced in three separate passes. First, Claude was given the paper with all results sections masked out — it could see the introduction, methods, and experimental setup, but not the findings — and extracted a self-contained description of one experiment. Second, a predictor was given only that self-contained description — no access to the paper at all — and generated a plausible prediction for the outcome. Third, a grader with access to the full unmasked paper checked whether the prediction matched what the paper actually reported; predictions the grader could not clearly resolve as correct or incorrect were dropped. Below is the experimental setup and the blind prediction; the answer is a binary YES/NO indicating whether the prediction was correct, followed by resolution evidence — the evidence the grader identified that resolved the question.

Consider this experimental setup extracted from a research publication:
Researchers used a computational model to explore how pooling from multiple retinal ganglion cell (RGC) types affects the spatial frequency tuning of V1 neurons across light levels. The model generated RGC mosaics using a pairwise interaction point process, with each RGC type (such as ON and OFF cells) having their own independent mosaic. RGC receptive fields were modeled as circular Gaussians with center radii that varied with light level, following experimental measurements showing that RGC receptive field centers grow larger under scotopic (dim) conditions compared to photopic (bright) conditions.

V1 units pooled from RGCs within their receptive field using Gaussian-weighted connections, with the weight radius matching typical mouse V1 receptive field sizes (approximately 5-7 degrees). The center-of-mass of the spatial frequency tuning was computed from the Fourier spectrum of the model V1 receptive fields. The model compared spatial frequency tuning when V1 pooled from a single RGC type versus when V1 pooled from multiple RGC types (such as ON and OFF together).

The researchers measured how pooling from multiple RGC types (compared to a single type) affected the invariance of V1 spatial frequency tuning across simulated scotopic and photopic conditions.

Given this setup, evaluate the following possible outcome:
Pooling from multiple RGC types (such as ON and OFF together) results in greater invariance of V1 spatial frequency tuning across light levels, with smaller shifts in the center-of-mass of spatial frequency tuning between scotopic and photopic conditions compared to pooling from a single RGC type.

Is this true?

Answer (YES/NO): YES